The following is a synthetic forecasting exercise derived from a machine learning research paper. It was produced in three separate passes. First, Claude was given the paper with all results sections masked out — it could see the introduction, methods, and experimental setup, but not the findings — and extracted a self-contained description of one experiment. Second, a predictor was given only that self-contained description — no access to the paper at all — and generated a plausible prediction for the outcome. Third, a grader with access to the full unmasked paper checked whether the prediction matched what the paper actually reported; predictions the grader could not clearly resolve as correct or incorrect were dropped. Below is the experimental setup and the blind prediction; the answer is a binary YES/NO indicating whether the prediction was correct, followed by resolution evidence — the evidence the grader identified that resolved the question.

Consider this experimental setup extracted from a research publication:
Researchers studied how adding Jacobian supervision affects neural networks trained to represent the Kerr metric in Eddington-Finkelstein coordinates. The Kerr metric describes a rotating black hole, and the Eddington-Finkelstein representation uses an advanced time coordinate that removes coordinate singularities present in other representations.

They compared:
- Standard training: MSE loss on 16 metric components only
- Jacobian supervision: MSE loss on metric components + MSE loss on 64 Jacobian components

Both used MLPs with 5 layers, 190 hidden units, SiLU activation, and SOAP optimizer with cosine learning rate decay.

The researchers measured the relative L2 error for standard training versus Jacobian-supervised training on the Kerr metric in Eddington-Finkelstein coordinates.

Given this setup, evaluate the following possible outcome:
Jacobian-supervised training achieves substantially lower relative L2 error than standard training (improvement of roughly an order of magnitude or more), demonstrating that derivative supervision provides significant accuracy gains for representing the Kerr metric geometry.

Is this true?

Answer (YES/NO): NO